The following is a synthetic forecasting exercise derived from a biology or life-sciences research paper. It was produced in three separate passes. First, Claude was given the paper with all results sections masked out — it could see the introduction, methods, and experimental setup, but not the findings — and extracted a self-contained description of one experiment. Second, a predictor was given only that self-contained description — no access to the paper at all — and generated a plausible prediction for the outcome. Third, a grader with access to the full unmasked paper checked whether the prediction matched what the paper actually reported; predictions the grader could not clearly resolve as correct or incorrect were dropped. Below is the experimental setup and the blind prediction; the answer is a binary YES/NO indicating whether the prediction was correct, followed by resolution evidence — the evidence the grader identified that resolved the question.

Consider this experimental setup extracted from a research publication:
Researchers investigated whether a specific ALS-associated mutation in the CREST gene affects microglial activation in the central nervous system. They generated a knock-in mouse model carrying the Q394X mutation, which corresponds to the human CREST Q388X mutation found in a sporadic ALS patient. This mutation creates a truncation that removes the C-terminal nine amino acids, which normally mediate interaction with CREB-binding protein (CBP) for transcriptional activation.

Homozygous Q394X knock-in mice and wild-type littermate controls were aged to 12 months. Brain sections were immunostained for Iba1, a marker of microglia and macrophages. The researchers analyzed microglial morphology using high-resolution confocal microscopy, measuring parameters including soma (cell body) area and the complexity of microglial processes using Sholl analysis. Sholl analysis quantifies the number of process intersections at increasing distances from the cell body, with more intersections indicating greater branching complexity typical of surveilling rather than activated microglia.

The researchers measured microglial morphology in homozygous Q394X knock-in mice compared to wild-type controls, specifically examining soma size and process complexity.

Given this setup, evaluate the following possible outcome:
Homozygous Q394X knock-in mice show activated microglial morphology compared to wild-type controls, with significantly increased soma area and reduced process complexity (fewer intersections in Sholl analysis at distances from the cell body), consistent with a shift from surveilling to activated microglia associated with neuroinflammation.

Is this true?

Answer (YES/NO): NO